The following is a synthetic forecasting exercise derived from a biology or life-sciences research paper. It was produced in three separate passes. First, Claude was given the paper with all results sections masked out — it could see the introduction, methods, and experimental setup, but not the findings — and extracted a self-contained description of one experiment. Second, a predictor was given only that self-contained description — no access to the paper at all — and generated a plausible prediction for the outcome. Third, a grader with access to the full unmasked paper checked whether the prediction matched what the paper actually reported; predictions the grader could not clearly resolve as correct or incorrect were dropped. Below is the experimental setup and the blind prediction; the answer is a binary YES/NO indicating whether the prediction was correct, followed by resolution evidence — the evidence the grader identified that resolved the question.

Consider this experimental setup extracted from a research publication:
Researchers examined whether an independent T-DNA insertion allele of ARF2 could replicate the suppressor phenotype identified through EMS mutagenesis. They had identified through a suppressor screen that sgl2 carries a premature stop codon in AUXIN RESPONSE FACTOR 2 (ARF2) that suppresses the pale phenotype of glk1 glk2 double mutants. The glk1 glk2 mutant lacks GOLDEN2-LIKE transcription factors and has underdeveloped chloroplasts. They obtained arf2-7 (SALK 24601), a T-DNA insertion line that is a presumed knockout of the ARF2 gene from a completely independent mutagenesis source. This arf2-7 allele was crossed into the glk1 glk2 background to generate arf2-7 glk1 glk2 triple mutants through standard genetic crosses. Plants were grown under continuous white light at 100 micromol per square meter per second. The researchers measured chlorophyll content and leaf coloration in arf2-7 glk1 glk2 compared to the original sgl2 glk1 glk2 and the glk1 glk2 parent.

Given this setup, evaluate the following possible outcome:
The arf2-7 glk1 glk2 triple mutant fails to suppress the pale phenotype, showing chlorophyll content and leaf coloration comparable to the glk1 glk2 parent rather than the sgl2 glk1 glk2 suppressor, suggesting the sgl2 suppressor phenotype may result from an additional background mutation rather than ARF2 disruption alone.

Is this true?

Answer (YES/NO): NO